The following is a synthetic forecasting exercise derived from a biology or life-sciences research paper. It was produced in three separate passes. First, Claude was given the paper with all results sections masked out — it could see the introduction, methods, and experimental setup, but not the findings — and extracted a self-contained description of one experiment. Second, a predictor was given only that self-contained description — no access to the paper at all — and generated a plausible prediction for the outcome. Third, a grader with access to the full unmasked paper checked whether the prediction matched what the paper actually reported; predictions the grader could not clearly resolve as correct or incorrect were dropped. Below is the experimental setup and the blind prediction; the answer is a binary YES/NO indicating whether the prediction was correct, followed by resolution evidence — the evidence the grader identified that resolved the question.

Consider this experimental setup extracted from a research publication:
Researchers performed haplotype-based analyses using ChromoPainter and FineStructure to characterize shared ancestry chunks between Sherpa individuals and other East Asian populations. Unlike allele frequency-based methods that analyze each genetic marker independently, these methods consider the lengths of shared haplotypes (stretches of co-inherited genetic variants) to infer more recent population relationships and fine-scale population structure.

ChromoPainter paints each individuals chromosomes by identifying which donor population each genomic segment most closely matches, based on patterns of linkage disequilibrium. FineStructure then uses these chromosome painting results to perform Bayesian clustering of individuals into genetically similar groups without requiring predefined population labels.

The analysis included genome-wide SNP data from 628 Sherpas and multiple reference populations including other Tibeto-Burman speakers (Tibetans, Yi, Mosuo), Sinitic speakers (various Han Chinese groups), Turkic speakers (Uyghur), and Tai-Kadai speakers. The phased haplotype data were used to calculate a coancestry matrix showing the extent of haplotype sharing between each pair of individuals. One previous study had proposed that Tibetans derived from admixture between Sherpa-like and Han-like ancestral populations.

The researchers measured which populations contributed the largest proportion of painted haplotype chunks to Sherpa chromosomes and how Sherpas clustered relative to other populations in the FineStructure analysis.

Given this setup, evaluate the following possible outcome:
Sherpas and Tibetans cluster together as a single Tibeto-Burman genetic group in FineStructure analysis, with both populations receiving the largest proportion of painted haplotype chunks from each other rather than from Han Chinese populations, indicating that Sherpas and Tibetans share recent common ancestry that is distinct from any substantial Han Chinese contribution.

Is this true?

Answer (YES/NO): YES